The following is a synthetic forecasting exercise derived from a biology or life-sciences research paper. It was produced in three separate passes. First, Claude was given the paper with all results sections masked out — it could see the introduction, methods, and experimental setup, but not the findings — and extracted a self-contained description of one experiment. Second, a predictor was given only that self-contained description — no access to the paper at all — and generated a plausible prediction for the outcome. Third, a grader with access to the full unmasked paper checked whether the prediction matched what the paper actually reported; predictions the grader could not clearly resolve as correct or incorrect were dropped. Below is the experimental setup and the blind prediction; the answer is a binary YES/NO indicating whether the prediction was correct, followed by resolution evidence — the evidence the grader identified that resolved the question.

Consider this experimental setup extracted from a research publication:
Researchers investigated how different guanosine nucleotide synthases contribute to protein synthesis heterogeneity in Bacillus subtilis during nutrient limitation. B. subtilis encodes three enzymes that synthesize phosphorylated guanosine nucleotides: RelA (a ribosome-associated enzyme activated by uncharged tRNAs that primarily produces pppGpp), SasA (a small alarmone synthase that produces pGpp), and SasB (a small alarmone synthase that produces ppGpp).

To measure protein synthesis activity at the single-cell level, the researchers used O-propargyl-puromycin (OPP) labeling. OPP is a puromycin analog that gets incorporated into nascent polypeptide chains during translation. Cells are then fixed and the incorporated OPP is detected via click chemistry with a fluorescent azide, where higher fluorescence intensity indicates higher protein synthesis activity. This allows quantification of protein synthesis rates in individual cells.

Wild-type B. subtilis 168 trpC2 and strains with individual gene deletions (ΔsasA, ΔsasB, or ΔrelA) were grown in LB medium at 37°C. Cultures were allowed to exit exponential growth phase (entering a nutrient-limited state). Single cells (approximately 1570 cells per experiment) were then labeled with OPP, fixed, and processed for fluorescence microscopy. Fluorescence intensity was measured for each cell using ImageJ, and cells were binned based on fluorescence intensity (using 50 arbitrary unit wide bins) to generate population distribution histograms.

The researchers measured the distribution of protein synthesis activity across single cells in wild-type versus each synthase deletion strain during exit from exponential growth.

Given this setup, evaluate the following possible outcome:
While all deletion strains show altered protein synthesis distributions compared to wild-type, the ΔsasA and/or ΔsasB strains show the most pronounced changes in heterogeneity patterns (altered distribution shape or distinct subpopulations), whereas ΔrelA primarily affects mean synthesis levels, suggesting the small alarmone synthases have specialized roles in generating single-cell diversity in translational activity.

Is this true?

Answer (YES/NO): NO